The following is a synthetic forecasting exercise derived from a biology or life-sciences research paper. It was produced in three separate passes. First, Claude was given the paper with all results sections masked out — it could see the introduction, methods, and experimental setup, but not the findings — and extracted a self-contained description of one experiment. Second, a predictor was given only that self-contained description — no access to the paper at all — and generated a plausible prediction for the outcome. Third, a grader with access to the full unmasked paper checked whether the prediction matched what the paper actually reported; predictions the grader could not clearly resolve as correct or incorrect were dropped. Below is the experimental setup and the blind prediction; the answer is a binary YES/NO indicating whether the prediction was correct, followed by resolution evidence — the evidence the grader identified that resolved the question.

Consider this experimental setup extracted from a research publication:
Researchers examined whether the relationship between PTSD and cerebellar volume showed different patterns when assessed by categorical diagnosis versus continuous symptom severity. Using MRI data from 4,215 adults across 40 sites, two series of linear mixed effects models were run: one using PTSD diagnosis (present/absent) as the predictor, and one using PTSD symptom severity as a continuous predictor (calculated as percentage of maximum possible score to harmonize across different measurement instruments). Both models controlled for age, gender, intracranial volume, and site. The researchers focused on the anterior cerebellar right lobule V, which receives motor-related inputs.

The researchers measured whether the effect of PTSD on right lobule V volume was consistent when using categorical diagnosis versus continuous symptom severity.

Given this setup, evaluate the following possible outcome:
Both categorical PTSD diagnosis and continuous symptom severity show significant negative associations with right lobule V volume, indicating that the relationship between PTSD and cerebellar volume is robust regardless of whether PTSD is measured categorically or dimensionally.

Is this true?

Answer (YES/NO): NO